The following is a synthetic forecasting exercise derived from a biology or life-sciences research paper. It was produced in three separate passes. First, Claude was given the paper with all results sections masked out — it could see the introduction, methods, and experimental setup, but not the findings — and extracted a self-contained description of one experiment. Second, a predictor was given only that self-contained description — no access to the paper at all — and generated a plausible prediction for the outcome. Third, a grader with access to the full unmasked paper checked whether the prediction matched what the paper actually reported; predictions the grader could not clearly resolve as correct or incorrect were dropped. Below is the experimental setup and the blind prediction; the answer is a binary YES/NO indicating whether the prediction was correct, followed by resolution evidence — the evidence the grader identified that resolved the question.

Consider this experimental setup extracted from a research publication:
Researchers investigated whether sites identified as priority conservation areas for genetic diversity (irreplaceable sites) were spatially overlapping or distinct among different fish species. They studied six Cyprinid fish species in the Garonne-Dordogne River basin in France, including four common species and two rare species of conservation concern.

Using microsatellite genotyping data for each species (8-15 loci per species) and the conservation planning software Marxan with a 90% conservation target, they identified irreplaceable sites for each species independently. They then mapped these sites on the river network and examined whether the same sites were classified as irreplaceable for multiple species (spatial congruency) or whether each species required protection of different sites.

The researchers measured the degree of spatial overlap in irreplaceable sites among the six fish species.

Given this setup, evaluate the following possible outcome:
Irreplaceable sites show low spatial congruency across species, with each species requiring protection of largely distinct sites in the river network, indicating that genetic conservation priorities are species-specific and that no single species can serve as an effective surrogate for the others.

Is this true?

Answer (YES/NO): YES